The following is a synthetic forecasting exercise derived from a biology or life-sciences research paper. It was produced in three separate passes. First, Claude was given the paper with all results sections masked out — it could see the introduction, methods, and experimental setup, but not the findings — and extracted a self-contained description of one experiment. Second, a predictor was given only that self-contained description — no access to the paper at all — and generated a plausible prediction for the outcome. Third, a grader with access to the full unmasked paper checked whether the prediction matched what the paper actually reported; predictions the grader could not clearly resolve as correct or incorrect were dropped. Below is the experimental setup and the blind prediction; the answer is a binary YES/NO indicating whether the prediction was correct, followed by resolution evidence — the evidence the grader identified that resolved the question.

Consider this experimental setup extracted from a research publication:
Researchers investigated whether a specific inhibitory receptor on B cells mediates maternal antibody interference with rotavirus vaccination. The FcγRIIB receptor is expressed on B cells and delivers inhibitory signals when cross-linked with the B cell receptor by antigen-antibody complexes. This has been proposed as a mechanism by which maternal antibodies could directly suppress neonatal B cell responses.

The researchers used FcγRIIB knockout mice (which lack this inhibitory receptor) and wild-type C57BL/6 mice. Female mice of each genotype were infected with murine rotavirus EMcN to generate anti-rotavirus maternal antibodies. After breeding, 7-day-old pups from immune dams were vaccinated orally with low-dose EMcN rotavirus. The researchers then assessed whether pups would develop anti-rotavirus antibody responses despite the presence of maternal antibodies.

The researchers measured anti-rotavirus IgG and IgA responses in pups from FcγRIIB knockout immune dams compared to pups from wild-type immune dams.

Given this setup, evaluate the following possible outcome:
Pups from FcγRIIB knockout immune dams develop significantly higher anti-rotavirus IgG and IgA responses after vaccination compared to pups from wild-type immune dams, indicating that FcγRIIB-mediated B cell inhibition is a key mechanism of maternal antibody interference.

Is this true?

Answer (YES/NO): NO